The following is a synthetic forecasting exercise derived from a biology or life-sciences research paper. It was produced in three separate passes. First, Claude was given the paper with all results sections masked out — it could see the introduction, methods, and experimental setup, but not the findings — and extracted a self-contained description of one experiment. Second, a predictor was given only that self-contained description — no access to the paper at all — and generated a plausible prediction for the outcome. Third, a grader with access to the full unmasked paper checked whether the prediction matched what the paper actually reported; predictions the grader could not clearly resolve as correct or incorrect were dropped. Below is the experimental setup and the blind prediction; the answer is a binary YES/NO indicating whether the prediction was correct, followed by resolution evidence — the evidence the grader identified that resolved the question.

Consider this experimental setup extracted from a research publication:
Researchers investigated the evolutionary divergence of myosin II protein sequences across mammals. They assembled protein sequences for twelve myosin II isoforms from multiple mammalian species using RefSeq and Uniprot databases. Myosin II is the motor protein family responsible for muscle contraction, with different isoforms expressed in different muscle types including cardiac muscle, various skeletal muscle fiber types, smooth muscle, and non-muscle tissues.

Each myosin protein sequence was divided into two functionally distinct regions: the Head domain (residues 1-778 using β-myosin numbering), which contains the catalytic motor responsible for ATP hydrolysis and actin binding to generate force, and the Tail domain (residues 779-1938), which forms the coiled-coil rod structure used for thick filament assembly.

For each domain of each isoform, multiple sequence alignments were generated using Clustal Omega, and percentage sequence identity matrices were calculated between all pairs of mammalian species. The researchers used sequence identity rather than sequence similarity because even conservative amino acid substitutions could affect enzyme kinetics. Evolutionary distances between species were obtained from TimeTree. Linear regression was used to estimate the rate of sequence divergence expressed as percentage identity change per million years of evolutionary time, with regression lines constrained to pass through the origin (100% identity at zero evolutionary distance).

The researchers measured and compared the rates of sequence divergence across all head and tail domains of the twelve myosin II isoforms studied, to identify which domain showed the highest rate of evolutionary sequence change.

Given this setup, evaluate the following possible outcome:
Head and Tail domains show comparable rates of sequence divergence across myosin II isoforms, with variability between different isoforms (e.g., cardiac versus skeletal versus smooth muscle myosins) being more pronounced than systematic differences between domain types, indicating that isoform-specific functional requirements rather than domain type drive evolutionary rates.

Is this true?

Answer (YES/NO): NO